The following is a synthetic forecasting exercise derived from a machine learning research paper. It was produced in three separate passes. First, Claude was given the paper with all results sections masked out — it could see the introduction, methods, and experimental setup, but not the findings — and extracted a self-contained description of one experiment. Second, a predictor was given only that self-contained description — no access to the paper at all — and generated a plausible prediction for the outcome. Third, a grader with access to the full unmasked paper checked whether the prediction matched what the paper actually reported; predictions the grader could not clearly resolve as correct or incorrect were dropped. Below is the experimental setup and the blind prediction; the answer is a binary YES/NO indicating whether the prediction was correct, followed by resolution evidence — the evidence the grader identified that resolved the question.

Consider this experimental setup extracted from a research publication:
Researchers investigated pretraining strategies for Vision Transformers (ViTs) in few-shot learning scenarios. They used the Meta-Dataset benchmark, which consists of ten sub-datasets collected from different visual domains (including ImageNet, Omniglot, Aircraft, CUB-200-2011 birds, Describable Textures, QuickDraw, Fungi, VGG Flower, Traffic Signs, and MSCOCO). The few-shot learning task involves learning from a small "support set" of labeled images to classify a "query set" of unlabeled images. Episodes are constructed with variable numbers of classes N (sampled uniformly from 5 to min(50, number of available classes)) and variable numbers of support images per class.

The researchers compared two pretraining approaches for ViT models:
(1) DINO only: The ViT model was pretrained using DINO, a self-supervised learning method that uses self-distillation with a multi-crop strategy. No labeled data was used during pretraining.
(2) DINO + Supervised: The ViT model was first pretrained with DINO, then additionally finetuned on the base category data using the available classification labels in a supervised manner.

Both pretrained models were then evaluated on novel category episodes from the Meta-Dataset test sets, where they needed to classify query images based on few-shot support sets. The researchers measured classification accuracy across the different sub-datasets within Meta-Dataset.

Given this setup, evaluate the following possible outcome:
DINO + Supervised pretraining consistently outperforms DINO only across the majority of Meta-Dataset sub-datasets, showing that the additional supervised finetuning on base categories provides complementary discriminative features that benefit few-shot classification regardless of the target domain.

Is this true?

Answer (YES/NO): NO